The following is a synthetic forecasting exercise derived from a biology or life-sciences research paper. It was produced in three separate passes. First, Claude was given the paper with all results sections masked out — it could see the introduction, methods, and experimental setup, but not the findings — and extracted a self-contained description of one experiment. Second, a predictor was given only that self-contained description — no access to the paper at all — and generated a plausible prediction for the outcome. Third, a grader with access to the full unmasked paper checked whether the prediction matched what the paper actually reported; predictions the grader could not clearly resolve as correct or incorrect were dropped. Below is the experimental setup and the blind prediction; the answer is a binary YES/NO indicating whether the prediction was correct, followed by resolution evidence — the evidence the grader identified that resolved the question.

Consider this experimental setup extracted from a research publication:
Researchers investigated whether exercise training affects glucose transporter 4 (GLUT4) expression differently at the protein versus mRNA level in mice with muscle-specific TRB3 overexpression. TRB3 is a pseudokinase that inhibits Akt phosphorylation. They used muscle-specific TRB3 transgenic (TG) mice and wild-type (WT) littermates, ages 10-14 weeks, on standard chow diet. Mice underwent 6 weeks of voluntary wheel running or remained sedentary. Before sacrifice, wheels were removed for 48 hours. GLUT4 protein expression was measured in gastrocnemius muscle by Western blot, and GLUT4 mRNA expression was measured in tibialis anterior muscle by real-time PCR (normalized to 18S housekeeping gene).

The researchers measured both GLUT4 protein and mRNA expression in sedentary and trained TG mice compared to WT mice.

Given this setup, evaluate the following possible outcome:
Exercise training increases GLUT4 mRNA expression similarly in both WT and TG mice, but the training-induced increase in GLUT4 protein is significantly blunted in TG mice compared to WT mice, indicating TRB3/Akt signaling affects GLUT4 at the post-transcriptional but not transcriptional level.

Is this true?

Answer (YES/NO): NO